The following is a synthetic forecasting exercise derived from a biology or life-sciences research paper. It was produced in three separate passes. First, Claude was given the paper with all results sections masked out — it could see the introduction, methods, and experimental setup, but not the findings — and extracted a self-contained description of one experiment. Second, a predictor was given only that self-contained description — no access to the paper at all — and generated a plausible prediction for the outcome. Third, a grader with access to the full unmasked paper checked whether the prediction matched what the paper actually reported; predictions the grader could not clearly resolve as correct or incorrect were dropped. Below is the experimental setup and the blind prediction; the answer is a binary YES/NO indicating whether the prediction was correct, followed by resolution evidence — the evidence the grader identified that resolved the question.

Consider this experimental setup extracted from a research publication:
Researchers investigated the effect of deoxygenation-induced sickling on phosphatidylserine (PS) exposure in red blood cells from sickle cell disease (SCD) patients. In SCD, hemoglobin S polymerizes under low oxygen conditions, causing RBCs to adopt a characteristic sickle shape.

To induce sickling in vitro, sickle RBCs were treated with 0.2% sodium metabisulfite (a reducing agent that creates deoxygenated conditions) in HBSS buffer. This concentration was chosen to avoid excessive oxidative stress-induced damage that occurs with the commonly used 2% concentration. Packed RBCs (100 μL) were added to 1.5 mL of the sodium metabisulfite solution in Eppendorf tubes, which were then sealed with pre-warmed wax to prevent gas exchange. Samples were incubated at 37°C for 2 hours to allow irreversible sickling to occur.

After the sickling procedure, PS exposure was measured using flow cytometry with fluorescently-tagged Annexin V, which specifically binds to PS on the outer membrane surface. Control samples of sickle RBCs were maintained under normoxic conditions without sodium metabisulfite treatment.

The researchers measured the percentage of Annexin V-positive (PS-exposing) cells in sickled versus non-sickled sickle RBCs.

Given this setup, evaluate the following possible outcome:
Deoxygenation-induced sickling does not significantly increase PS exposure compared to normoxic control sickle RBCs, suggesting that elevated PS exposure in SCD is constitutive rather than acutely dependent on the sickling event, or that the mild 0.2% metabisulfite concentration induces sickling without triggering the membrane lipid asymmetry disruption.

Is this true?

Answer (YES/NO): NO